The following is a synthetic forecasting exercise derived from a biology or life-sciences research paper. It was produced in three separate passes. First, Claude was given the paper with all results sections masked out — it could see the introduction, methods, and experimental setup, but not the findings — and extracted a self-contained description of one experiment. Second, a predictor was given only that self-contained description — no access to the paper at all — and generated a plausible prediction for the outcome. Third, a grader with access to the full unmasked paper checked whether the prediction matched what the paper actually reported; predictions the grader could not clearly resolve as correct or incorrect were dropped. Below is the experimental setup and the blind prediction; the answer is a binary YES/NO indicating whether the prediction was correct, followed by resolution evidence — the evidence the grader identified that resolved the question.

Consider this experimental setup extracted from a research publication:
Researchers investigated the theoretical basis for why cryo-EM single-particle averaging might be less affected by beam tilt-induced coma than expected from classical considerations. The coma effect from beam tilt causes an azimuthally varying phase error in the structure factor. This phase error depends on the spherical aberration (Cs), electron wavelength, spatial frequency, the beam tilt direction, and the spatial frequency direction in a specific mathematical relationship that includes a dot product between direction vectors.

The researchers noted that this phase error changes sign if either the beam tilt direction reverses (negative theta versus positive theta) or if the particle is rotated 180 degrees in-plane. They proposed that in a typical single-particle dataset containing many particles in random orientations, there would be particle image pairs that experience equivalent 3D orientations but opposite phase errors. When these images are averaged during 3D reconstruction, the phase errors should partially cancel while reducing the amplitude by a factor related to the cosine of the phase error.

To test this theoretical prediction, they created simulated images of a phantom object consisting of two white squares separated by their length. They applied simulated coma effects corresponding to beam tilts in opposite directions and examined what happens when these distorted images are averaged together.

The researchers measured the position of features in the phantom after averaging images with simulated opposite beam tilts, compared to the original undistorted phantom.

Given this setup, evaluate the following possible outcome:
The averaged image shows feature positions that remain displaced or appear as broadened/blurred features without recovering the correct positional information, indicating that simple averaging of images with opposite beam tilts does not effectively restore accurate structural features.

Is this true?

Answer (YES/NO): NO